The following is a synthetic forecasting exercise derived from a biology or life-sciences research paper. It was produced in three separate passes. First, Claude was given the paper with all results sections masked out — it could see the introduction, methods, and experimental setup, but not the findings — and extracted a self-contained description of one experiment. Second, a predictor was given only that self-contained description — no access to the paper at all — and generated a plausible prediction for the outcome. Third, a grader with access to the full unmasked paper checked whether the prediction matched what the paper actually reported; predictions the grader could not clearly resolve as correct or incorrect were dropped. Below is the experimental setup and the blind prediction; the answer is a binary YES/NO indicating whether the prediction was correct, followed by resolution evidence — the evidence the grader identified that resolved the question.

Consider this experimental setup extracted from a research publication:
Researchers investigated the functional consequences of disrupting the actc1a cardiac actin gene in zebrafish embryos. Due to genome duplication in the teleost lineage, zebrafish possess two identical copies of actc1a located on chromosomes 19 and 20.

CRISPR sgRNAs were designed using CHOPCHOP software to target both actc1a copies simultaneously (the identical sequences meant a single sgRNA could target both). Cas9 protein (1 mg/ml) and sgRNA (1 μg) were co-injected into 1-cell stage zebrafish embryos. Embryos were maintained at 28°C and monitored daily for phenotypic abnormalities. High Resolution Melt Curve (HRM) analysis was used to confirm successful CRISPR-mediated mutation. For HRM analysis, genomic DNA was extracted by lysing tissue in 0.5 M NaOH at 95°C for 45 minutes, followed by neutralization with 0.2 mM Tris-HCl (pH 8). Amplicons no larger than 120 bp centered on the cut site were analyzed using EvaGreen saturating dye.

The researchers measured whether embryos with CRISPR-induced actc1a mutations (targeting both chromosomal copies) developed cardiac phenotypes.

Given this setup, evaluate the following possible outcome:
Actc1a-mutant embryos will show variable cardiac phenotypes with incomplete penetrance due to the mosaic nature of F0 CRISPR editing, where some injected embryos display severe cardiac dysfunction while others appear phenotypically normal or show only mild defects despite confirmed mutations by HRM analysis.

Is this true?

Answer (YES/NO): YES